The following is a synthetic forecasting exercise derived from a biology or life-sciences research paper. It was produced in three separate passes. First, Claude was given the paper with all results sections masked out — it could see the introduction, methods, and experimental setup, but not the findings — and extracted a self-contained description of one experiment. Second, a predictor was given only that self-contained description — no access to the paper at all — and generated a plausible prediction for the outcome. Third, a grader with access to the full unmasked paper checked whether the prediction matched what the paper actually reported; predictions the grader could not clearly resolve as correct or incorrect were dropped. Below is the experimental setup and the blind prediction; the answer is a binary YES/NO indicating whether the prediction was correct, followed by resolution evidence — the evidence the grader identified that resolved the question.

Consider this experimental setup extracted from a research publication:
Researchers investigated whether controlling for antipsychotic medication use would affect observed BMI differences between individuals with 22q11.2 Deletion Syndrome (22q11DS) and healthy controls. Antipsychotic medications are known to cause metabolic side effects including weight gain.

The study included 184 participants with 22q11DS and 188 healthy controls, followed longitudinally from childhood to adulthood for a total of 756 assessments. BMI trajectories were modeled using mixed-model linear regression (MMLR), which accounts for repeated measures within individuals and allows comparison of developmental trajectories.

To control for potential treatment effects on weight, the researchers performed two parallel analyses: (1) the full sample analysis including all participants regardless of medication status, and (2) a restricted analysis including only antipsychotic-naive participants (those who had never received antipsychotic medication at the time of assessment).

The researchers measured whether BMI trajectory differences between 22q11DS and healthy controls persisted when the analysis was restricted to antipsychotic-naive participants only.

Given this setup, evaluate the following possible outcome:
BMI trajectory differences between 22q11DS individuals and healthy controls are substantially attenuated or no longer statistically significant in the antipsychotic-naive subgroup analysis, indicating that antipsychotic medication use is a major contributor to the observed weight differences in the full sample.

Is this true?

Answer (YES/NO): NO